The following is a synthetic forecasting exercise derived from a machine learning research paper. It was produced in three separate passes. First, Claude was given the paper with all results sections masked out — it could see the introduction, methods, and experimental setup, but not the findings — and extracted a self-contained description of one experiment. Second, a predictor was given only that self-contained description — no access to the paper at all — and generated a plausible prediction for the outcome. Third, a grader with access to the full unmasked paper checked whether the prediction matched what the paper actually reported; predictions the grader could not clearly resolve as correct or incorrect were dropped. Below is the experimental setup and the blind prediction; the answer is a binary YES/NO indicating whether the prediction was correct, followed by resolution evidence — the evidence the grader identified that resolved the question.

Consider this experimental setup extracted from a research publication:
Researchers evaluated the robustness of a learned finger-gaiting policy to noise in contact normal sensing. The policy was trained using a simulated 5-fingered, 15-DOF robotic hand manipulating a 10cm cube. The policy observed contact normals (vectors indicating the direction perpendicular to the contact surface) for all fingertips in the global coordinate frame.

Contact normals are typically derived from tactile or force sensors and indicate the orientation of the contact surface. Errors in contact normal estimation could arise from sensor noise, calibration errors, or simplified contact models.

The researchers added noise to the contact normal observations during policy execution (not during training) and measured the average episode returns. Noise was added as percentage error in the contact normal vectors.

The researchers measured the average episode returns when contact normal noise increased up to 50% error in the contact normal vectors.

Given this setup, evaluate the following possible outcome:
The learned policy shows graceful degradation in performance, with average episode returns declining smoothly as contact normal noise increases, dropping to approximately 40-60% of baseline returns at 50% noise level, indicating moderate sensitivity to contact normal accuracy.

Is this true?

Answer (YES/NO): NO